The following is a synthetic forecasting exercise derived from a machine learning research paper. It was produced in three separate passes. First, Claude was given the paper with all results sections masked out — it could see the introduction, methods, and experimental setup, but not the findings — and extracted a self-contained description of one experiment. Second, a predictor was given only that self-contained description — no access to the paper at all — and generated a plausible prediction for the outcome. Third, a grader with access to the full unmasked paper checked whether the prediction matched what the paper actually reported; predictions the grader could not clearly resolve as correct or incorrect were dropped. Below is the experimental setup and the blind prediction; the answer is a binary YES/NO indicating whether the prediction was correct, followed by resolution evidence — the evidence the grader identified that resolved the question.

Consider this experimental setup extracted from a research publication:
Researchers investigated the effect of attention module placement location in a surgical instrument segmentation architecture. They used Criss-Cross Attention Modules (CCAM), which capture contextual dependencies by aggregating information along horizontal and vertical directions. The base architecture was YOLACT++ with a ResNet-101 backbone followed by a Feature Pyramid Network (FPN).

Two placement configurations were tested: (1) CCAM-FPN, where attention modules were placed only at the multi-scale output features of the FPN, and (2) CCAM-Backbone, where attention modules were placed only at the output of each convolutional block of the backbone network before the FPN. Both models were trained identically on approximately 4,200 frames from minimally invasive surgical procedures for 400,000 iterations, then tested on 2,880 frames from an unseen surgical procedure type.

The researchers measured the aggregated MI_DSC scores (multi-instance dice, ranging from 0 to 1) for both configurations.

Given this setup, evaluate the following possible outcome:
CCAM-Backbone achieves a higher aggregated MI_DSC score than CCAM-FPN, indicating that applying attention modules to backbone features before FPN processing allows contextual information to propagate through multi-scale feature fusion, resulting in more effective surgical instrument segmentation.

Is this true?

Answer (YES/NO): YES